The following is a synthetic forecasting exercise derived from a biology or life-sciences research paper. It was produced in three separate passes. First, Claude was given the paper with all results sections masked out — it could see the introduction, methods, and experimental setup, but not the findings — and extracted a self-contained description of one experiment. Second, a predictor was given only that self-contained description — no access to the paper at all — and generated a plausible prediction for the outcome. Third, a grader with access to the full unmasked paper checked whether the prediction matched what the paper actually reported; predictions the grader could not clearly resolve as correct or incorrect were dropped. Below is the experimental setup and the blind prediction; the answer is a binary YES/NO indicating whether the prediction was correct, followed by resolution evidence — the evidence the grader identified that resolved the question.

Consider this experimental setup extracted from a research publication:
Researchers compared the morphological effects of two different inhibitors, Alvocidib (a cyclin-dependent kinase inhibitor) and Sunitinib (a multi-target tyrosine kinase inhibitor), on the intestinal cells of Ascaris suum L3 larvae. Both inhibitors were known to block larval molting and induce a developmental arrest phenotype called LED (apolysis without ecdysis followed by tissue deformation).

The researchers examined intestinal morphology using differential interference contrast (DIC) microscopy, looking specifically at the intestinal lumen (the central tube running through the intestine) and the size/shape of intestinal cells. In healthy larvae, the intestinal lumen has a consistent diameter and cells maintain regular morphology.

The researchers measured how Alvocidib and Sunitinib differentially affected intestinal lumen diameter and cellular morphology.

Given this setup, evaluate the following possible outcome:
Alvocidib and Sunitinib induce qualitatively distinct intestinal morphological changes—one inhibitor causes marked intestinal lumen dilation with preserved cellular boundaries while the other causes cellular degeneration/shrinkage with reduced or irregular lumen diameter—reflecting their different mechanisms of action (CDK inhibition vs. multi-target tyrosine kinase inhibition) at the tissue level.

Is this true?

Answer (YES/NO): NO